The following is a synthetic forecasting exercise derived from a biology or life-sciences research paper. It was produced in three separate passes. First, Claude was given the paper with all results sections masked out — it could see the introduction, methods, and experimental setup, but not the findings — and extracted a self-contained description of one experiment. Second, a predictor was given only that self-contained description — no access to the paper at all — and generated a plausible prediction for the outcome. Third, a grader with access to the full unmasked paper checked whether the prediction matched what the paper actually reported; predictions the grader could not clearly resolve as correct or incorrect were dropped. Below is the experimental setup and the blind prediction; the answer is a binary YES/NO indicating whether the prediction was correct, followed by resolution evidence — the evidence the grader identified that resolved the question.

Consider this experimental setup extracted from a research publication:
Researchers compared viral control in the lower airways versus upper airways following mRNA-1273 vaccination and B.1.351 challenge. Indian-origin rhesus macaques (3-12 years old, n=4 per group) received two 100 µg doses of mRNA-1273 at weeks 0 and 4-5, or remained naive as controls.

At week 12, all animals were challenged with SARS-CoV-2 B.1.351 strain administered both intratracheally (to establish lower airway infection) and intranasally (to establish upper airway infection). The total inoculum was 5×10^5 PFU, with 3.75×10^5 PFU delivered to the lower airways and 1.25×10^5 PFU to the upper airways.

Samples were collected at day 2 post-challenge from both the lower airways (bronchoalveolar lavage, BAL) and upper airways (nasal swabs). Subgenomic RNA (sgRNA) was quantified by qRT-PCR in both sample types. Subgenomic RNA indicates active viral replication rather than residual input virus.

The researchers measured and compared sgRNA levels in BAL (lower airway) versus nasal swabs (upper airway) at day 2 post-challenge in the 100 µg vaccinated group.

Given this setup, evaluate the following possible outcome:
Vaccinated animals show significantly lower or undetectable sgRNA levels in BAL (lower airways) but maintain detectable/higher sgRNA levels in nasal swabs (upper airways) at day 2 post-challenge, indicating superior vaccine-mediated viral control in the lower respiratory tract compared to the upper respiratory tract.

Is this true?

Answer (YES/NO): YES